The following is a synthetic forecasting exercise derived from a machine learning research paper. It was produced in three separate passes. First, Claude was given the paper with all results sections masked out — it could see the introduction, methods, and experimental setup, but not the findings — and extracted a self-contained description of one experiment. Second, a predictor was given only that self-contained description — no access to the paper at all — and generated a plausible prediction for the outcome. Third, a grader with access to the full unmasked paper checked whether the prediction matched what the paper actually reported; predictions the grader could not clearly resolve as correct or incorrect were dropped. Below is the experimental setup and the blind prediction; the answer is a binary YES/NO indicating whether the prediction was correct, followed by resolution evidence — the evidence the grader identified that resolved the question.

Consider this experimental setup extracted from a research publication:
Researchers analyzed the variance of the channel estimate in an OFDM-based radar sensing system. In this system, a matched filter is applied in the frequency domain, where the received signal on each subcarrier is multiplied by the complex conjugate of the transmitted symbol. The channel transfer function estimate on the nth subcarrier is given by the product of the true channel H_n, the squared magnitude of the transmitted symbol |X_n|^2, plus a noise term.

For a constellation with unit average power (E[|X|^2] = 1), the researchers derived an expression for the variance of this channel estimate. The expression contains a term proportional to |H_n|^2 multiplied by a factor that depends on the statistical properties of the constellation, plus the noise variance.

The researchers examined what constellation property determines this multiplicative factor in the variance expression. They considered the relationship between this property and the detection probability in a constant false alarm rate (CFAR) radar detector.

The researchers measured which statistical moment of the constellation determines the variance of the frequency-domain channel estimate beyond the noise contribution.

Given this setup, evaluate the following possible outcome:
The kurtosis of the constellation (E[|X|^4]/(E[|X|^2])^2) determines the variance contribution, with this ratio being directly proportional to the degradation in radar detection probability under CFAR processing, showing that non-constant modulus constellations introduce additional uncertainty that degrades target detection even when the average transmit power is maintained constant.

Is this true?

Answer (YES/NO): NO